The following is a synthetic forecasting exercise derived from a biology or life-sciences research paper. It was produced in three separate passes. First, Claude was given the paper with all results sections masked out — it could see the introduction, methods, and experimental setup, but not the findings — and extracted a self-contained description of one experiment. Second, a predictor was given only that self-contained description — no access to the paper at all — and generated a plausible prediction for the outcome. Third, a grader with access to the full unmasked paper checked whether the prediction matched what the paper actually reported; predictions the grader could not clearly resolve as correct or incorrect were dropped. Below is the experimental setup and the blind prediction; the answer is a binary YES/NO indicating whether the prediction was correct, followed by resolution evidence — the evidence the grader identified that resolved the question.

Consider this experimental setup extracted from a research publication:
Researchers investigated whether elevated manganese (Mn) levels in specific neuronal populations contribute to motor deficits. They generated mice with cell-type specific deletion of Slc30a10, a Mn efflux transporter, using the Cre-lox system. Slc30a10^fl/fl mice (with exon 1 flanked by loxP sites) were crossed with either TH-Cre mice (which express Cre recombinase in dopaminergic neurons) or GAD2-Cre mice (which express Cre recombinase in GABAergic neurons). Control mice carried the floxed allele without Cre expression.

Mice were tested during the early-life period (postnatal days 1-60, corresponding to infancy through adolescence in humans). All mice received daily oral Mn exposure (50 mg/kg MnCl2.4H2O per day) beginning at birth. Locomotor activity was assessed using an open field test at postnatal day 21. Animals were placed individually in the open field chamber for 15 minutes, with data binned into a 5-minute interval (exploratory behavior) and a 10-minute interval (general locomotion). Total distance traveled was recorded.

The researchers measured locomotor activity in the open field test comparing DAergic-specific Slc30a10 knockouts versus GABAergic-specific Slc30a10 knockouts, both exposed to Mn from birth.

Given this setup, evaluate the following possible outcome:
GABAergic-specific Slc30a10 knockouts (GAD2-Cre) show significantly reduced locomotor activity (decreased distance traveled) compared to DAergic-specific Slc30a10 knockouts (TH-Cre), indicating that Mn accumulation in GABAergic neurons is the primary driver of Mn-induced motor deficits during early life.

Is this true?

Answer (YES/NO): NO